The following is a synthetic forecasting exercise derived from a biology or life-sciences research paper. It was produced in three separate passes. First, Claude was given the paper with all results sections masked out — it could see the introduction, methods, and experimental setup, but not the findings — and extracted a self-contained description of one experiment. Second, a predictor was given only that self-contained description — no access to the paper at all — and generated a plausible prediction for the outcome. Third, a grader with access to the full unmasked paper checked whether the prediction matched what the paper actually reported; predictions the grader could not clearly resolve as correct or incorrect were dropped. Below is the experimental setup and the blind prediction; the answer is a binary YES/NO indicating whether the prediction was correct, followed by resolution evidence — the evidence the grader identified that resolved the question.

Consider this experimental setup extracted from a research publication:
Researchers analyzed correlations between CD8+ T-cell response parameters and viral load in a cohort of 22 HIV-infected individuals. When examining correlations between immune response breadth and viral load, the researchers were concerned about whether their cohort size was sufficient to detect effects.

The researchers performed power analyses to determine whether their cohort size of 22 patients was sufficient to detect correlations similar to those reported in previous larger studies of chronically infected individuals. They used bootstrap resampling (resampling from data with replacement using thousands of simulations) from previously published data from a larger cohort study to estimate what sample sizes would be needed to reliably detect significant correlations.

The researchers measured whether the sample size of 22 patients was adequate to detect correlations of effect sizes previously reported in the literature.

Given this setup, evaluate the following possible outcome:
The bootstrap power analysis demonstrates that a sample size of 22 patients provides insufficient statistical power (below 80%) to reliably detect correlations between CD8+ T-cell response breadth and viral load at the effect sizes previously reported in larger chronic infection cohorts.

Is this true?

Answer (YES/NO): YES